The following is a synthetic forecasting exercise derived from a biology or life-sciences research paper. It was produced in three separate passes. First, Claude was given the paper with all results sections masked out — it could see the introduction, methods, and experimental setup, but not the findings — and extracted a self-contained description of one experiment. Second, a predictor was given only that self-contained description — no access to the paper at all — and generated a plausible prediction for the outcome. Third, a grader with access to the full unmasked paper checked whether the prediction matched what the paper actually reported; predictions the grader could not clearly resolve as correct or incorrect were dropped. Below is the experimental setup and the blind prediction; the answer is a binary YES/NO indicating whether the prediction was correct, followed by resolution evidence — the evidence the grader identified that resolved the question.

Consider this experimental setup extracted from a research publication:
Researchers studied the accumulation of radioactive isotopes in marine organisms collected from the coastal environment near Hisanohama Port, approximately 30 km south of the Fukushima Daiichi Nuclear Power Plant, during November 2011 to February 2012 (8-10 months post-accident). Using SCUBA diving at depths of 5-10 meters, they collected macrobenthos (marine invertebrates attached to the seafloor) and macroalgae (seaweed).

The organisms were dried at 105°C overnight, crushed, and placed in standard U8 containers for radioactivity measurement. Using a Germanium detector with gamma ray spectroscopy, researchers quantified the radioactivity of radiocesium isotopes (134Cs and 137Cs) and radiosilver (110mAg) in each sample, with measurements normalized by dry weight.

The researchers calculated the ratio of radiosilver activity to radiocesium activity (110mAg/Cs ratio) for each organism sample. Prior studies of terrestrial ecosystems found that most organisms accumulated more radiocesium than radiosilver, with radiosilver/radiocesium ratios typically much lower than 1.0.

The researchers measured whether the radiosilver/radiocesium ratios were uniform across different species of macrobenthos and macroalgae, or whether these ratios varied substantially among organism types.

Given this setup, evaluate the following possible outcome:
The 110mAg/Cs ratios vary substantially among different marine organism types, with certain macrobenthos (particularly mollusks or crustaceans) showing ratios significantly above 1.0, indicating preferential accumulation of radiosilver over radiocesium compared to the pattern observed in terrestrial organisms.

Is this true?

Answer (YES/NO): NO